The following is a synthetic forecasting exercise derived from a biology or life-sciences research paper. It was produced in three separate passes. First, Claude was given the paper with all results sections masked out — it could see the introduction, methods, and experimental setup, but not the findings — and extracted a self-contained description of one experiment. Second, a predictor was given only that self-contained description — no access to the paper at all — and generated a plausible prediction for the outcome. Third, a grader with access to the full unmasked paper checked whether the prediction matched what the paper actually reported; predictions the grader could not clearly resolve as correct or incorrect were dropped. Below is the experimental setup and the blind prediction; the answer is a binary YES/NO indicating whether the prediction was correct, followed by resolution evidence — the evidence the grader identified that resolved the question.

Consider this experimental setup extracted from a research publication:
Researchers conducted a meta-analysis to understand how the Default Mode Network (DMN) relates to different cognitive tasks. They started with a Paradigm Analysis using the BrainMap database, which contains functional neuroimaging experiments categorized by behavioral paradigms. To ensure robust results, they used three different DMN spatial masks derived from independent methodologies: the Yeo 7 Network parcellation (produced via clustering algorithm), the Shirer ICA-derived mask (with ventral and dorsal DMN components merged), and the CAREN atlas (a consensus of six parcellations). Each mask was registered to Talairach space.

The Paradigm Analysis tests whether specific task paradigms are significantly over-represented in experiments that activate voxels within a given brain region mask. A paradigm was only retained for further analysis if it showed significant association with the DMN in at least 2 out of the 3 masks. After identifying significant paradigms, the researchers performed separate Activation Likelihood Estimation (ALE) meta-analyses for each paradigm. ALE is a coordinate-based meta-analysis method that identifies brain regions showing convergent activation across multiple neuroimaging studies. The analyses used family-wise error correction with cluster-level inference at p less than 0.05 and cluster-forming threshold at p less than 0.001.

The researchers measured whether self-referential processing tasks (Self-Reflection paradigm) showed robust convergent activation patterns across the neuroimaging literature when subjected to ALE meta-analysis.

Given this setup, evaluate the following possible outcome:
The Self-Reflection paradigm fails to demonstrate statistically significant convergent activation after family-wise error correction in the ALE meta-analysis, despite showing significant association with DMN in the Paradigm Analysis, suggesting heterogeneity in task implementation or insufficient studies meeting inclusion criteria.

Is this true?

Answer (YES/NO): NO